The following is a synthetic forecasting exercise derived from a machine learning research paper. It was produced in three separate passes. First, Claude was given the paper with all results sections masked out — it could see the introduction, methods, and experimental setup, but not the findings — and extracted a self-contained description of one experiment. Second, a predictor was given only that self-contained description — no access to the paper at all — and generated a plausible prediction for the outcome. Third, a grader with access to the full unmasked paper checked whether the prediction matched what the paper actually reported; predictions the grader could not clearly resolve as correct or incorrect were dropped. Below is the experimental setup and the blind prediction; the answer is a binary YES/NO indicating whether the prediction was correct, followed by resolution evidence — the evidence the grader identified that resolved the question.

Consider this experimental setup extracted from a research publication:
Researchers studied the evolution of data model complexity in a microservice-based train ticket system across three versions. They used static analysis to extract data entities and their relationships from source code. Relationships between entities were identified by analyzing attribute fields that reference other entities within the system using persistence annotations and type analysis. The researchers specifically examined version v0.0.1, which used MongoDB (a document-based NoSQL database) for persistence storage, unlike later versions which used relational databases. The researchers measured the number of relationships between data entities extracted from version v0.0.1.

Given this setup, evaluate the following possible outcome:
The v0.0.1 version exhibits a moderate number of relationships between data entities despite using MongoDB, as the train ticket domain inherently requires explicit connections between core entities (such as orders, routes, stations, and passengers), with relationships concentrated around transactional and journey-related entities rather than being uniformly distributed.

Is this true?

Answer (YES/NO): NO